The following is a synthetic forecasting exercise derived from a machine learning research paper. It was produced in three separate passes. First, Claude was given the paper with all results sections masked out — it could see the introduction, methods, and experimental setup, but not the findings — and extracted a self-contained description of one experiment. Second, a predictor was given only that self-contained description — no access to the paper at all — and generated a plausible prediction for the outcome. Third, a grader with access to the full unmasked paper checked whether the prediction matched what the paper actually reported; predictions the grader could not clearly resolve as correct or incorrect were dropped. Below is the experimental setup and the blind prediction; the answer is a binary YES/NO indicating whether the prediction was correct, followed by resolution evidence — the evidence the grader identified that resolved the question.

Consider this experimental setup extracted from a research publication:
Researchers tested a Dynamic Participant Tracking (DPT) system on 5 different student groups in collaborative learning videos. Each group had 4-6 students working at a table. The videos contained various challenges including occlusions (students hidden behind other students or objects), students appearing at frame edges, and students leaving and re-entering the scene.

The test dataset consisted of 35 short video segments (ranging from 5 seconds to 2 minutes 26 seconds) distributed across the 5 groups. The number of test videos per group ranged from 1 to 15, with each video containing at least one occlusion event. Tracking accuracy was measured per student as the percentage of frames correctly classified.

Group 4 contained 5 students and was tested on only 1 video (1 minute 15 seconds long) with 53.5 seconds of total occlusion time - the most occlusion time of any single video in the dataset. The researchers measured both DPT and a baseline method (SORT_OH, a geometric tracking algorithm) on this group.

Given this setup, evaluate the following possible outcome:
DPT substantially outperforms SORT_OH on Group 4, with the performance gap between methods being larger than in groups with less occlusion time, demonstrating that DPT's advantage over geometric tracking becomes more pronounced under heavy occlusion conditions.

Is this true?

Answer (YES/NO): NO